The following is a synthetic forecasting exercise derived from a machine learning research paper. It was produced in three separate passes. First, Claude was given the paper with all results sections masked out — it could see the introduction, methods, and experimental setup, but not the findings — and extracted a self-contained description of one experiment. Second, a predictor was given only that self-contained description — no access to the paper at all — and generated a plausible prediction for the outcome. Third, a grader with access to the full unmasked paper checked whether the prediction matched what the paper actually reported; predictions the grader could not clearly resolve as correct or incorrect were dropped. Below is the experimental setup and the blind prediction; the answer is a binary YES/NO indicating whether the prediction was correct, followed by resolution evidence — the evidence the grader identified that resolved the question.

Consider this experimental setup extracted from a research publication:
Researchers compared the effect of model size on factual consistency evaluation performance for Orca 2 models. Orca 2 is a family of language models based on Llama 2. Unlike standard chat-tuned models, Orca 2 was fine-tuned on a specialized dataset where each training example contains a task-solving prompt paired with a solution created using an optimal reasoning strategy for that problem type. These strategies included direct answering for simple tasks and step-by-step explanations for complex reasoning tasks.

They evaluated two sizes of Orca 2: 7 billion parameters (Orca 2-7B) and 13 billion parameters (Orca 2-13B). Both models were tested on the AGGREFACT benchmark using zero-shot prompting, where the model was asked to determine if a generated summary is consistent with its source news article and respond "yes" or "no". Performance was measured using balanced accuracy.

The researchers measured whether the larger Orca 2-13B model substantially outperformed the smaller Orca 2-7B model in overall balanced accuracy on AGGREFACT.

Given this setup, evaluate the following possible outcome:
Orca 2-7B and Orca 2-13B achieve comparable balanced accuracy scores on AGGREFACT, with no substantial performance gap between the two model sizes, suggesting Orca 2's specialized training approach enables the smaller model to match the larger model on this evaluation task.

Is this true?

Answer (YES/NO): YES